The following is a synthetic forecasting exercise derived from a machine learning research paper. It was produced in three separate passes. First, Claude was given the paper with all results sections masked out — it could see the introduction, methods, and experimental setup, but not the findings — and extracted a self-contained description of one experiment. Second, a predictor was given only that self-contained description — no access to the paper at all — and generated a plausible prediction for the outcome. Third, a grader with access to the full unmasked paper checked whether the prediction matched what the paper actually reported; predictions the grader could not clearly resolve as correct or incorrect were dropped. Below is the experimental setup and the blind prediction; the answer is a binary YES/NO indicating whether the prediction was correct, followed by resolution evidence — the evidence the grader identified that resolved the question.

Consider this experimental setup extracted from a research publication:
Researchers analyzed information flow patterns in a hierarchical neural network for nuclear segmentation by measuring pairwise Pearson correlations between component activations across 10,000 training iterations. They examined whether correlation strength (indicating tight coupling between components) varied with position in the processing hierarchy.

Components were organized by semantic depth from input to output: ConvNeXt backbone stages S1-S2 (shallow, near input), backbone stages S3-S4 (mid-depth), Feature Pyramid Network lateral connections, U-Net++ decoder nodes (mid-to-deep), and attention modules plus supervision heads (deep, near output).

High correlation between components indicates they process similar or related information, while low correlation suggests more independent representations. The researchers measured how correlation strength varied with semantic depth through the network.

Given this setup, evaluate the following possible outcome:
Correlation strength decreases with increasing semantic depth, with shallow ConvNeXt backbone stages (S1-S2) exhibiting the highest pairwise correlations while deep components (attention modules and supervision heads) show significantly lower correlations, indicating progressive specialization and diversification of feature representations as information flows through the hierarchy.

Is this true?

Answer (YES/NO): YES